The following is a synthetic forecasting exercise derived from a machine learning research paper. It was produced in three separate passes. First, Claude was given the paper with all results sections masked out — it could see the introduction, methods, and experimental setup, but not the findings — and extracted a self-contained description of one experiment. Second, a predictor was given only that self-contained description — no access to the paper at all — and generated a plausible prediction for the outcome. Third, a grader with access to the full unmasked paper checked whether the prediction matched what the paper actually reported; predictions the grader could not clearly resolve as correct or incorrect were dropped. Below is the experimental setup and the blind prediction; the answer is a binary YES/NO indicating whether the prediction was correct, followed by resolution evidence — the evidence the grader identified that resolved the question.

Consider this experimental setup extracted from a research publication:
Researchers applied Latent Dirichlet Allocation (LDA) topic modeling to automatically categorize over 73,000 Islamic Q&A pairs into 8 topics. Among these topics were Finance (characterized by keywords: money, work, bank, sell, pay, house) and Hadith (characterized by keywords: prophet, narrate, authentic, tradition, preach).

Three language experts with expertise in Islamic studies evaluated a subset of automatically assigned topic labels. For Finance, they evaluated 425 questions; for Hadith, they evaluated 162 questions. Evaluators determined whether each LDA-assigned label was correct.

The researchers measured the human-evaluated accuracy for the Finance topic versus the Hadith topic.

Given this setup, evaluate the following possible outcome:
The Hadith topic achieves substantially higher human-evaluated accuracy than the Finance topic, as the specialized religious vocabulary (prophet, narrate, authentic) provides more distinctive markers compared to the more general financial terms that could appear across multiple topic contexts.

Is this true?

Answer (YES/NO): NO